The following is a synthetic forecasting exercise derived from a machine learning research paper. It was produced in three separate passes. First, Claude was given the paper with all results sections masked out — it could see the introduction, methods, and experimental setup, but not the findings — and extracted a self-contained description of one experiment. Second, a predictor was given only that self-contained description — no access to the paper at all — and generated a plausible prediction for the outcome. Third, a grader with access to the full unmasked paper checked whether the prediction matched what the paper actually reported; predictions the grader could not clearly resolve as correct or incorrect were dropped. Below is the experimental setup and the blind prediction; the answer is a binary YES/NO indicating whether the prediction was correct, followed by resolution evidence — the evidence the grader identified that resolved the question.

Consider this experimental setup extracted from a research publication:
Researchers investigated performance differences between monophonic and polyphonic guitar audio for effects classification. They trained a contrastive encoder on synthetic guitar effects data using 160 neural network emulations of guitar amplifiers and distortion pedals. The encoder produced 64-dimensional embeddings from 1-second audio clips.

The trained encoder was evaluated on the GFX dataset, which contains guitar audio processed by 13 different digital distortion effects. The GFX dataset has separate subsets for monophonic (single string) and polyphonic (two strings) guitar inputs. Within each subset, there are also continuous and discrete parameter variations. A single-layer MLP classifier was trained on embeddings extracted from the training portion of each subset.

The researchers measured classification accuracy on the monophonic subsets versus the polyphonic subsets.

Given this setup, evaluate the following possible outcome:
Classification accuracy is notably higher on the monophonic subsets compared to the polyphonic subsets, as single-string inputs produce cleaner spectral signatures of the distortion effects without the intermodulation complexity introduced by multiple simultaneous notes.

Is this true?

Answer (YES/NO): NO